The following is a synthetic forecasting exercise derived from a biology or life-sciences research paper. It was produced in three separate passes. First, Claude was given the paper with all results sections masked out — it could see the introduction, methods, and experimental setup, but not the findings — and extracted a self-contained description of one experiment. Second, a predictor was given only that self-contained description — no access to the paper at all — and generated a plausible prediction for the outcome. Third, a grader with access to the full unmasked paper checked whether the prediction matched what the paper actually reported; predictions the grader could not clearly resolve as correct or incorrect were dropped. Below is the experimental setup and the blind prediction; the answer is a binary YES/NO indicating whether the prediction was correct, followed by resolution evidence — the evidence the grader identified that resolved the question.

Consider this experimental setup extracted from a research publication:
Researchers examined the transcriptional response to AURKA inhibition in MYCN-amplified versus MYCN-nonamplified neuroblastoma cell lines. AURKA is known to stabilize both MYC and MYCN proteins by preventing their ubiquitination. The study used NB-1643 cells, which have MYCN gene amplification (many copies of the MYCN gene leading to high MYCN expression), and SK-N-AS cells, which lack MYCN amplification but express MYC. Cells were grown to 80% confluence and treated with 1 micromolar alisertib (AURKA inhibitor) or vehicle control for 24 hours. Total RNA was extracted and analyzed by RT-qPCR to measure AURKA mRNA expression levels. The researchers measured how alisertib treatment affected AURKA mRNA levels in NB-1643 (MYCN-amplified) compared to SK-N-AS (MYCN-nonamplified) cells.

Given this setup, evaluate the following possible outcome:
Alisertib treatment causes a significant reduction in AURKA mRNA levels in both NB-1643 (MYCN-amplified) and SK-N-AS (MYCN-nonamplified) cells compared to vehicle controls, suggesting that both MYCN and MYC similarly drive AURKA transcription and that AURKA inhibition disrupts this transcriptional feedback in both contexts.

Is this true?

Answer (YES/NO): NO